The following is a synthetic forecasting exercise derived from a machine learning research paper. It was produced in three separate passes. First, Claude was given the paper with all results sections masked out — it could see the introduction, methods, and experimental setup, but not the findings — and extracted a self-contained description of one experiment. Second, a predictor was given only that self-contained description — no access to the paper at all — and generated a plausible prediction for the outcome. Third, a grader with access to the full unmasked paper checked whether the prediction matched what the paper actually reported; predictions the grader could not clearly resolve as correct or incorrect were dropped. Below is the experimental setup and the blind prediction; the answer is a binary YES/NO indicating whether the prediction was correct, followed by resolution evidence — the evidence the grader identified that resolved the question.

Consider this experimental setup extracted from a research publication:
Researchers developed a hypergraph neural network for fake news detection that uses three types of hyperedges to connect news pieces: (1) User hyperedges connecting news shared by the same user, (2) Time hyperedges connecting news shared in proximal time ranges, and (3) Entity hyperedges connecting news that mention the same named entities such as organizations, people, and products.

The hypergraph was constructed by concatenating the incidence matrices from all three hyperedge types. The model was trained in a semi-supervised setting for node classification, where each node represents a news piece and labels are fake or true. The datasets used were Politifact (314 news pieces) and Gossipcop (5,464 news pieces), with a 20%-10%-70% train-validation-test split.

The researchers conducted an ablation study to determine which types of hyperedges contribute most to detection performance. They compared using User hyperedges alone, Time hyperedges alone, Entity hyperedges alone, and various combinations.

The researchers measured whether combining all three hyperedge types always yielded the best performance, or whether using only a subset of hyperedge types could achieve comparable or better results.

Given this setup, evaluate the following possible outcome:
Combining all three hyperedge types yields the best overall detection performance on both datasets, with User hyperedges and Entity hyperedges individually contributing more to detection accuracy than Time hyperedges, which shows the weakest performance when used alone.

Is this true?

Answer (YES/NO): NO